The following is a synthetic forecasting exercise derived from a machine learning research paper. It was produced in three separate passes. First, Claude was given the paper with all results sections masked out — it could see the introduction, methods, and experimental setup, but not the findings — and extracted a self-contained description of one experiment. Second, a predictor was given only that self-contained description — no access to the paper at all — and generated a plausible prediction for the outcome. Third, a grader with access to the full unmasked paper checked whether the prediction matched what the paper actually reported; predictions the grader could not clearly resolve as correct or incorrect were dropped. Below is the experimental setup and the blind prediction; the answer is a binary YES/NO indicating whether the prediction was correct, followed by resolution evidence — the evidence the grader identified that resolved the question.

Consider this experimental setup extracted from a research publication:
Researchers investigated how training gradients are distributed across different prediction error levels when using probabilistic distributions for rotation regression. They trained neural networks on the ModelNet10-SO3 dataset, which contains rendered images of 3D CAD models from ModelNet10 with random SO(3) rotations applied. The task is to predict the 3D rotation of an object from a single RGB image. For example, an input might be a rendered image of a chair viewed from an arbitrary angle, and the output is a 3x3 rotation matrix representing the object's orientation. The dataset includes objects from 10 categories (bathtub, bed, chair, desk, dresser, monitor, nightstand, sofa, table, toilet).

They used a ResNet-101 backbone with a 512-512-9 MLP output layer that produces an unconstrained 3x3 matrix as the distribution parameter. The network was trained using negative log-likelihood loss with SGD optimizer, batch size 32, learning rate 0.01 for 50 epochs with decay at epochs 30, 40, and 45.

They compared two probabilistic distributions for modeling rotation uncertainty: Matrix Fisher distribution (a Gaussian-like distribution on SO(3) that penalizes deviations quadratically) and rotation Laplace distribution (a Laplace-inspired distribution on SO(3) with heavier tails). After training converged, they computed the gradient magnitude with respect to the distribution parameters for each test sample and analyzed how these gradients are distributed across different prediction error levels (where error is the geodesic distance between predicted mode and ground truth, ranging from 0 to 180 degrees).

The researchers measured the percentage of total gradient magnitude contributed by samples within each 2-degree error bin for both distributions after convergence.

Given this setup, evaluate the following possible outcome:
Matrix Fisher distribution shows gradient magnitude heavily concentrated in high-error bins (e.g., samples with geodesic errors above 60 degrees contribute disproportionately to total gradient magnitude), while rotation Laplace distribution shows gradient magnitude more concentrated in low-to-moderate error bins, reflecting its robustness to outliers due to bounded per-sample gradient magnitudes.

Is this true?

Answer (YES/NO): YES